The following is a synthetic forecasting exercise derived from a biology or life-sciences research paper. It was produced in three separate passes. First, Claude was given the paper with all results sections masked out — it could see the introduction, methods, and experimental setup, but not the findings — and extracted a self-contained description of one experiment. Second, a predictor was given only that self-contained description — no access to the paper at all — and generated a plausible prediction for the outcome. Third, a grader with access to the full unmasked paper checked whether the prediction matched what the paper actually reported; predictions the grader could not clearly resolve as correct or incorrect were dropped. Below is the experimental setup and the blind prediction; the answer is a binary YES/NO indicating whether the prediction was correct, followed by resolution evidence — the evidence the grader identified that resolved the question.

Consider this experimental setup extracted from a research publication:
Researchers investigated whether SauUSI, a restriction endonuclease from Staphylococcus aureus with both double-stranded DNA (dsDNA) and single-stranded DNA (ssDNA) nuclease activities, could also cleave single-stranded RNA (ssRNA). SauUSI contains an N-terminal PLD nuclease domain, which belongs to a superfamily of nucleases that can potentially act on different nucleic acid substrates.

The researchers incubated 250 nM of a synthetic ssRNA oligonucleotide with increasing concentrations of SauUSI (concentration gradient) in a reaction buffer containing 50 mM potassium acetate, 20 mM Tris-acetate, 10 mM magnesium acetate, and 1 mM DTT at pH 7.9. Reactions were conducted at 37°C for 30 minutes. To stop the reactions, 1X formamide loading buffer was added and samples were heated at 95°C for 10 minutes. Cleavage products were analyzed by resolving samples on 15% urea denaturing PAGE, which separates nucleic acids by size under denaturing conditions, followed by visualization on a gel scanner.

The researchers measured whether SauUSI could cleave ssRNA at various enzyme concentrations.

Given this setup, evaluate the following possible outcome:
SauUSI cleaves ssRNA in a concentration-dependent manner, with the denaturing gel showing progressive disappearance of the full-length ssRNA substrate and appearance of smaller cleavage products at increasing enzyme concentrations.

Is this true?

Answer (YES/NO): NO